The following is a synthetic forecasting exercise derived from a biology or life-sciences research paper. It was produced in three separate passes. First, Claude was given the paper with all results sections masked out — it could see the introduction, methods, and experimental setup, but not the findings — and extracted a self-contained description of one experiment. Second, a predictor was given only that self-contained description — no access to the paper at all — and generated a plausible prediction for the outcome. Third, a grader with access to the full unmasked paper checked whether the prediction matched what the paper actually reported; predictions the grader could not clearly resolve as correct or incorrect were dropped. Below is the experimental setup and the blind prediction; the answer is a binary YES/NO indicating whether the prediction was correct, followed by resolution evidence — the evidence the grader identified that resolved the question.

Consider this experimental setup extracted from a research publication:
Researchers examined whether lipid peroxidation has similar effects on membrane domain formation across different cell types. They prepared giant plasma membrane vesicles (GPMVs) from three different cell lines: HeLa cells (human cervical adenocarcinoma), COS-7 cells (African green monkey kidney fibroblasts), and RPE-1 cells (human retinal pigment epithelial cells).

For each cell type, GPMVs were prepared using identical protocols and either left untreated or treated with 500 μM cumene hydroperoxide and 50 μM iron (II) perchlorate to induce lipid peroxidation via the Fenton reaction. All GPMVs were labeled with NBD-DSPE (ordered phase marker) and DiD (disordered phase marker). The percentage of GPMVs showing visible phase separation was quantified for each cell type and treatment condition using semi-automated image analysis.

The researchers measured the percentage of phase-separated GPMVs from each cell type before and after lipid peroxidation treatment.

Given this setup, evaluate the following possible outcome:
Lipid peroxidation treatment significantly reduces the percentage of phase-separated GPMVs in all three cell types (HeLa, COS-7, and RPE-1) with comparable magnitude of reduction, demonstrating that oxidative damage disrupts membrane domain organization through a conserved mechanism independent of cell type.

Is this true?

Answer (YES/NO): NO